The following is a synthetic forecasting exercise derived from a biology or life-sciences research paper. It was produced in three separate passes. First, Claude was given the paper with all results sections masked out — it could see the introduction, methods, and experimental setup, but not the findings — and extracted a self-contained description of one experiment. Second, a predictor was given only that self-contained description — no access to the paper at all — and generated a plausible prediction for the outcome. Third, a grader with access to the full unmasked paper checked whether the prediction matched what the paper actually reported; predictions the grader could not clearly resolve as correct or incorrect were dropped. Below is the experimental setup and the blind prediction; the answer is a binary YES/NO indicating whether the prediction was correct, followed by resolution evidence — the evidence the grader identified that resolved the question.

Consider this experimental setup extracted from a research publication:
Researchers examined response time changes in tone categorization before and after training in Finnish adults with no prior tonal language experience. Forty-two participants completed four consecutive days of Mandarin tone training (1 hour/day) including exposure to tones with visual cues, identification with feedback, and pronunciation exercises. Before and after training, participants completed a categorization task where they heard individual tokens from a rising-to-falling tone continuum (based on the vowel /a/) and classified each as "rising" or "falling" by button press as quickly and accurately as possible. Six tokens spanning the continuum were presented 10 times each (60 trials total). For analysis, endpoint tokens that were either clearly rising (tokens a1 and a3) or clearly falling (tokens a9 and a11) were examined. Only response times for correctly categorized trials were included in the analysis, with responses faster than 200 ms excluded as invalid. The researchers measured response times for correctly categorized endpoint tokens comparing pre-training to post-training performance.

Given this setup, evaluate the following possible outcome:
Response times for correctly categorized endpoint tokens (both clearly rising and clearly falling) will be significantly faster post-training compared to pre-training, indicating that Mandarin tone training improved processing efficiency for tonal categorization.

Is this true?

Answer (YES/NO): YES